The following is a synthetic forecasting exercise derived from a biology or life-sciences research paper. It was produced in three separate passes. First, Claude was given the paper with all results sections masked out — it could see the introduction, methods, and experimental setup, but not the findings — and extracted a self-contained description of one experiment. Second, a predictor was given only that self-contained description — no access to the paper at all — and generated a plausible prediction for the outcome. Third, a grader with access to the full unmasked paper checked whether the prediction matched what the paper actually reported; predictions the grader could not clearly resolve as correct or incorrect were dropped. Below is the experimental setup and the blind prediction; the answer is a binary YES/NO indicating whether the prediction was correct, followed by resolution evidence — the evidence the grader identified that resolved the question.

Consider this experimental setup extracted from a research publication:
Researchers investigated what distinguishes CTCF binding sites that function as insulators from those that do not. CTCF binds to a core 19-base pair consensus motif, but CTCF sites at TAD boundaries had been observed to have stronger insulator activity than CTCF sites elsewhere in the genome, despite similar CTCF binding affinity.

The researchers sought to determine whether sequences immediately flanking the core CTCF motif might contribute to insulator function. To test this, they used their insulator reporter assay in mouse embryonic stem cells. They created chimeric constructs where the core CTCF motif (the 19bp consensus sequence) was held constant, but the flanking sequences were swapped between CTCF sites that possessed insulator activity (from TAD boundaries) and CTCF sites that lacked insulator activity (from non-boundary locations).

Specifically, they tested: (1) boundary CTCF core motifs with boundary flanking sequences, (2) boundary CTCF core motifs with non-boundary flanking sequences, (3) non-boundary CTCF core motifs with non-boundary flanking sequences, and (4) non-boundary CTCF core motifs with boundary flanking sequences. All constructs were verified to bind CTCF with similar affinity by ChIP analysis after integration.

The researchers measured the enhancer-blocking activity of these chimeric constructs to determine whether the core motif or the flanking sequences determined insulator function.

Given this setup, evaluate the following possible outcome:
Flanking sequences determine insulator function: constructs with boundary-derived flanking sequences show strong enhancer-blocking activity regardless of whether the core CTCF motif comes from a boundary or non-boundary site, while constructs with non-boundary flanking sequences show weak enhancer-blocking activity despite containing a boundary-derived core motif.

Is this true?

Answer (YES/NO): YES